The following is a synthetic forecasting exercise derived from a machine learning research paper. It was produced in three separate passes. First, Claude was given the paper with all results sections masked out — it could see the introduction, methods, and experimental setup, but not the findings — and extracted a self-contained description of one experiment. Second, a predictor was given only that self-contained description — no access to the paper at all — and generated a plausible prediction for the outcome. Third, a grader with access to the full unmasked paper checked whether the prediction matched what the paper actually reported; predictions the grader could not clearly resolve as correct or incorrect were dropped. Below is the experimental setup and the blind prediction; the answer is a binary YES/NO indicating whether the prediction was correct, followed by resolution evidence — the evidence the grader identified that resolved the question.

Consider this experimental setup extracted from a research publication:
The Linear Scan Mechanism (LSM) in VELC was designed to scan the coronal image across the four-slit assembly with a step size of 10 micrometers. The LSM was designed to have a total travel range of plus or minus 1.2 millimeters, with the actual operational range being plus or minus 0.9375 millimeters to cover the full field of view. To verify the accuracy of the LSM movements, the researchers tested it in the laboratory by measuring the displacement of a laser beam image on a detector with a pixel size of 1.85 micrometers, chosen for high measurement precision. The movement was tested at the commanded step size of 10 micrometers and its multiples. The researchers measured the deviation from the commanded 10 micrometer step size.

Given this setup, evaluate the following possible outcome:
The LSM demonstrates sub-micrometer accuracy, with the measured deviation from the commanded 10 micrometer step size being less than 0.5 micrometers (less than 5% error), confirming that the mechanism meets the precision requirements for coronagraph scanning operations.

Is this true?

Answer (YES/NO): NO